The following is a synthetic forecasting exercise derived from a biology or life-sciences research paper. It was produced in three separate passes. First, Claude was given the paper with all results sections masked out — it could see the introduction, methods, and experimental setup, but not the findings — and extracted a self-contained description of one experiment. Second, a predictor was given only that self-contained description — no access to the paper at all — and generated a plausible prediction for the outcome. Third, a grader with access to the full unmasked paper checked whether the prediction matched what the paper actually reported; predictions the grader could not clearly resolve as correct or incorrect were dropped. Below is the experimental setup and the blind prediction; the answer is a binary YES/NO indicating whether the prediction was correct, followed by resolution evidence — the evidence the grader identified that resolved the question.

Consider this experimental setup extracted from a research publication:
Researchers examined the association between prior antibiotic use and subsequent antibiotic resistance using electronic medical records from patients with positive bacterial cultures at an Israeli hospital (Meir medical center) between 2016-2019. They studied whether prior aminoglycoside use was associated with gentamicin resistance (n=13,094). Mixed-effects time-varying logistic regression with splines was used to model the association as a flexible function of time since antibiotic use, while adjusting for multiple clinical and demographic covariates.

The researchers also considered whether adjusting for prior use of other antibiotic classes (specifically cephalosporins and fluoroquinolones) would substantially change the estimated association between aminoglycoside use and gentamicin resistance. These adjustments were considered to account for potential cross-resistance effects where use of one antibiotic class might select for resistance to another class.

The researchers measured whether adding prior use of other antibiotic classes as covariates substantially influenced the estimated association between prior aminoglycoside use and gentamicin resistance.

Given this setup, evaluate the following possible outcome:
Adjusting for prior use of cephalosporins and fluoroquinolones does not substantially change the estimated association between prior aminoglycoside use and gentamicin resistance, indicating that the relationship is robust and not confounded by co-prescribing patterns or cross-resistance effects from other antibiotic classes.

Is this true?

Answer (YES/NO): YES